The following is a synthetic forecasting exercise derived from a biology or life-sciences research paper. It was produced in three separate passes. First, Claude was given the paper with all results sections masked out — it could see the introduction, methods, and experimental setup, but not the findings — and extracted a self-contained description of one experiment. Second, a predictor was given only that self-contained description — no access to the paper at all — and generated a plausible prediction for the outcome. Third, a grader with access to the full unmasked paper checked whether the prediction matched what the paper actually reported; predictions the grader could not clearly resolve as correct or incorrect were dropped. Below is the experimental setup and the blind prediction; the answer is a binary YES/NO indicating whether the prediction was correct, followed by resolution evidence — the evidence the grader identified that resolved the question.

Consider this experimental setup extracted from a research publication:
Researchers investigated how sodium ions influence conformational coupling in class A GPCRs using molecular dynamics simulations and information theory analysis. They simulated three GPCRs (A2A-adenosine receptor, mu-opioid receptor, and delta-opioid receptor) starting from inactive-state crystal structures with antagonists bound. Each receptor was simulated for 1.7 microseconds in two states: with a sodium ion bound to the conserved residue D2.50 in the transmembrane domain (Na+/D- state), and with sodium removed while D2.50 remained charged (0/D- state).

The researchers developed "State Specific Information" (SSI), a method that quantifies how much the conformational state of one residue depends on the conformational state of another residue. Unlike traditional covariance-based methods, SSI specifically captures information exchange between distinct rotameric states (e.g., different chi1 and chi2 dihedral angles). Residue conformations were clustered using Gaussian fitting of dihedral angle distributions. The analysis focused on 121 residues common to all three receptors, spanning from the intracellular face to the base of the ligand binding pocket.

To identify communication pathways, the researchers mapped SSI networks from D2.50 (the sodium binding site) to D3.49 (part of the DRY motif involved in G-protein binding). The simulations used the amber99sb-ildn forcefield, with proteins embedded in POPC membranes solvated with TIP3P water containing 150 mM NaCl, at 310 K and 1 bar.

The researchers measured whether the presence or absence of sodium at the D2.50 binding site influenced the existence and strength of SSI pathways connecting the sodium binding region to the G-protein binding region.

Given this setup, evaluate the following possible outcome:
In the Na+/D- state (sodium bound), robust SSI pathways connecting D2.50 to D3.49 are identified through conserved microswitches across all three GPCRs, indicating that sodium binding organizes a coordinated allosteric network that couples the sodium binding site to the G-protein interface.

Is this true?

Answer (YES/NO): NO